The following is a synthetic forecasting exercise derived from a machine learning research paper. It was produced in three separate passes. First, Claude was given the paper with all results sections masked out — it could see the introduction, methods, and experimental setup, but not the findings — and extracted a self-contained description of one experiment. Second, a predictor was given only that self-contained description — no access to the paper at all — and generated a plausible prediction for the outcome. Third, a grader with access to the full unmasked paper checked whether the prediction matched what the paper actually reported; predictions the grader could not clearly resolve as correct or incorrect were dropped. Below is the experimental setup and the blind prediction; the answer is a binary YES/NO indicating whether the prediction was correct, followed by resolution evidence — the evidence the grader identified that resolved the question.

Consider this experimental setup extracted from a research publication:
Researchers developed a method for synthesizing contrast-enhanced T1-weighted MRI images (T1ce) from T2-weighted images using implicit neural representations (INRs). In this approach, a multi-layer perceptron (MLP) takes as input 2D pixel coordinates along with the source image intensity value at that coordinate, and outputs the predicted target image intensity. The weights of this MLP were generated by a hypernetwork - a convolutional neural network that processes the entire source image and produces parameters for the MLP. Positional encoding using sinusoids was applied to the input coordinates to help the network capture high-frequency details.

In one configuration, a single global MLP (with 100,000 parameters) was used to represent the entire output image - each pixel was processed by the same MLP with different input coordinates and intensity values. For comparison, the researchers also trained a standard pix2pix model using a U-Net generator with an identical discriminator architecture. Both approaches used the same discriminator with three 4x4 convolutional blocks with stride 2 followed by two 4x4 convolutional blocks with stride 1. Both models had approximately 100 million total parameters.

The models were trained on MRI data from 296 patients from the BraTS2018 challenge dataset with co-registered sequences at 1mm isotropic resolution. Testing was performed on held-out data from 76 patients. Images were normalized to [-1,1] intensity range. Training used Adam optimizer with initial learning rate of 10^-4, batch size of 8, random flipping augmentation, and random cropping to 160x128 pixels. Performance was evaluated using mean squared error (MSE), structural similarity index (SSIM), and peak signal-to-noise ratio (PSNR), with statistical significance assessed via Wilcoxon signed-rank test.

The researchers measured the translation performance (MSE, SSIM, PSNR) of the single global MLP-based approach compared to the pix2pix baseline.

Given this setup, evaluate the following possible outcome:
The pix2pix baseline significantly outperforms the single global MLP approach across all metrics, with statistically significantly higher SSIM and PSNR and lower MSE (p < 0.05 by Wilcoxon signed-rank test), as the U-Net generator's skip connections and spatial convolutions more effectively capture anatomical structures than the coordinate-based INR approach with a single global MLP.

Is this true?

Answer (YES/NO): YES